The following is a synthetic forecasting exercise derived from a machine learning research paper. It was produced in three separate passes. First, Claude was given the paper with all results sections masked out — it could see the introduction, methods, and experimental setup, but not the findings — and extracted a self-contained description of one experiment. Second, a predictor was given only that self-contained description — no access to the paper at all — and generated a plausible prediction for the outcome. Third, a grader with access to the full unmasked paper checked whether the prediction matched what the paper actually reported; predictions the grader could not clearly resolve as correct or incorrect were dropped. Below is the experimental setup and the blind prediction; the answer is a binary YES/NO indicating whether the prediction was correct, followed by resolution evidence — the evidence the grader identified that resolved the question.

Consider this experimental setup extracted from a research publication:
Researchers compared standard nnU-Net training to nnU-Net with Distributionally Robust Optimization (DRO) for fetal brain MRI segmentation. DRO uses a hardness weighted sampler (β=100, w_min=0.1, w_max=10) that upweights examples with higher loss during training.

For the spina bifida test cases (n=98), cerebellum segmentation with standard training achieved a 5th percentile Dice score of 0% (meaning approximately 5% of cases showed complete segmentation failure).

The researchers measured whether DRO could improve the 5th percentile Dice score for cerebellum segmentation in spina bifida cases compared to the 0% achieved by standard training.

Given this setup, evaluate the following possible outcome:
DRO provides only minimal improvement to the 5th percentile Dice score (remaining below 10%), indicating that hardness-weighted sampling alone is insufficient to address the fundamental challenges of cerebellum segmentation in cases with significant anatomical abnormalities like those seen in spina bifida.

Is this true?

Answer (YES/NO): NO